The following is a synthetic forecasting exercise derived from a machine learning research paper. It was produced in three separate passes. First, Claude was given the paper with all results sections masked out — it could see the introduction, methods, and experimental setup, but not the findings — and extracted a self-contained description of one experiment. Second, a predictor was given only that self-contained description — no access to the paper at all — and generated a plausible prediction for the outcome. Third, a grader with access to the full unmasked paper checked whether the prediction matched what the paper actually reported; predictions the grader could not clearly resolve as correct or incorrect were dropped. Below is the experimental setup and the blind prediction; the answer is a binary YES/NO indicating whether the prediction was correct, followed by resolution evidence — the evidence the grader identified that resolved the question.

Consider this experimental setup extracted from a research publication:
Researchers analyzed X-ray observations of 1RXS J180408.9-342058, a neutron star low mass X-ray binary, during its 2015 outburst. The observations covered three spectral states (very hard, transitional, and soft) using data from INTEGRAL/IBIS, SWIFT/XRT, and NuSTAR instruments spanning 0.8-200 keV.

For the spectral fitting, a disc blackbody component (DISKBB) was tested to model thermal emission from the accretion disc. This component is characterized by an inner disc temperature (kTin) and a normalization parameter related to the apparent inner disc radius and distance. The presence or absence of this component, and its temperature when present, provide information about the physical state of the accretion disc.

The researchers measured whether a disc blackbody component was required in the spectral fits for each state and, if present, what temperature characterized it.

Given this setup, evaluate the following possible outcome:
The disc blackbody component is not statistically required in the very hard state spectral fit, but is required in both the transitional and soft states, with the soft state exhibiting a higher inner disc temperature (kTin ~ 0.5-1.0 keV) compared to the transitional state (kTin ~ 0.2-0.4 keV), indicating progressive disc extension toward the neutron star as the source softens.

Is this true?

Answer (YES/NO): NO